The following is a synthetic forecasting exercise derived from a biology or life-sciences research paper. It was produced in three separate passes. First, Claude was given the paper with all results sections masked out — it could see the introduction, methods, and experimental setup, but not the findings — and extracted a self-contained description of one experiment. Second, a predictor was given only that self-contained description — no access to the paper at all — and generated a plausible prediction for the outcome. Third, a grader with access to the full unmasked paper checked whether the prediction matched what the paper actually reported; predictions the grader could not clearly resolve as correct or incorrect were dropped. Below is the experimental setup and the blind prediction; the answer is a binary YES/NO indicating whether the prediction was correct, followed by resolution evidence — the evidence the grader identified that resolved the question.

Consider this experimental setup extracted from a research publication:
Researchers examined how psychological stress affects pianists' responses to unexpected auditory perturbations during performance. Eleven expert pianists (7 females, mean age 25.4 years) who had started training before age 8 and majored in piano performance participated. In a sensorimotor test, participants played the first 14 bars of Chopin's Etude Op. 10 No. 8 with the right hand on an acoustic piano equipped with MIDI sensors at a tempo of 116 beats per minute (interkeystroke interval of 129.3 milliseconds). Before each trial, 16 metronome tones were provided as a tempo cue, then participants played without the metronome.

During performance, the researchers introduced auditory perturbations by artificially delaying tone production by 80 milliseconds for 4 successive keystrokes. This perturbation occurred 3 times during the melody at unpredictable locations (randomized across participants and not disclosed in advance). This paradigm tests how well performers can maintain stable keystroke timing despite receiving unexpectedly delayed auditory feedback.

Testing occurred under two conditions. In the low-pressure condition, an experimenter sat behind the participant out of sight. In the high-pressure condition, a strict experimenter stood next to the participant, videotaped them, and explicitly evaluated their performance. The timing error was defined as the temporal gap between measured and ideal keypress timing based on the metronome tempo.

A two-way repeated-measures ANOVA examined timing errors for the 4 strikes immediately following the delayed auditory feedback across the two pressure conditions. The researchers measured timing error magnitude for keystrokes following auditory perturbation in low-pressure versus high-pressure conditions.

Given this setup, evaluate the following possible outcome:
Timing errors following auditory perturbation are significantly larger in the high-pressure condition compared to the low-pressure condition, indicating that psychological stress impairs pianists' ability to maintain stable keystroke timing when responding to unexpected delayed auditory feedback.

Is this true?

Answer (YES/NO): YES